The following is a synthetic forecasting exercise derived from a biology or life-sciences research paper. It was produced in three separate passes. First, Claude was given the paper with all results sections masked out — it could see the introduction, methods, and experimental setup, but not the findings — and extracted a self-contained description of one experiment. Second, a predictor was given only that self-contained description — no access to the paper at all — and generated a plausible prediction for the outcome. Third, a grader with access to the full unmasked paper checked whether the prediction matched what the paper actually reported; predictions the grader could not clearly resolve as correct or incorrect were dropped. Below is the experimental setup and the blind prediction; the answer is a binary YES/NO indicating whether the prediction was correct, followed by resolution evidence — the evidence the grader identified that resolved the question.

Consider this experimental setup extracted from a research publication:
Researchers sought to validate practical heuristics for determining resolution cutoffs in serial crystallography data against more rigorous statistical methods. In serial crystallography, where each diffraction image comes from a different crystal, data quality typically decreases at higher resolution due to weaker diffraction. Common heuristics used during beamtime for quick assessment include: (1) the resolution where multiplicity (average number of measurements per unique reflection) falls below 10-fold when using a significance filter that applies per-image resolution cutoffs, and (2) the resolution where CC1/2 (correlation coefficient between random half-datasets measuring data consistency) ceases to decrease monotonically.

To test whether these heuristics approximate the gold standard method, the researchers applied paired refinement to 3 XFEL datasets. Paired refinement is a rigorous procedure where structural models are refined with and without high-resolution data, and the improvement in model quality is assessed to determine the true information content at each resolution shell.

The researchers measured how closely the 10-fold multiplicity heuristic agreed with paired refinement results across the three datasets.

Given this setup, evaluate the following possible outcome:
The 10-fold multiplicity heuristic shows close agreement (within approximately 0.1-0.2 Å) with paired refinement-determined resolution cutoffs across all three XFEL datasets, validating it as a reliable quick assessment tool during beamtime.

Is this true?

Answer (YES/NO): NO